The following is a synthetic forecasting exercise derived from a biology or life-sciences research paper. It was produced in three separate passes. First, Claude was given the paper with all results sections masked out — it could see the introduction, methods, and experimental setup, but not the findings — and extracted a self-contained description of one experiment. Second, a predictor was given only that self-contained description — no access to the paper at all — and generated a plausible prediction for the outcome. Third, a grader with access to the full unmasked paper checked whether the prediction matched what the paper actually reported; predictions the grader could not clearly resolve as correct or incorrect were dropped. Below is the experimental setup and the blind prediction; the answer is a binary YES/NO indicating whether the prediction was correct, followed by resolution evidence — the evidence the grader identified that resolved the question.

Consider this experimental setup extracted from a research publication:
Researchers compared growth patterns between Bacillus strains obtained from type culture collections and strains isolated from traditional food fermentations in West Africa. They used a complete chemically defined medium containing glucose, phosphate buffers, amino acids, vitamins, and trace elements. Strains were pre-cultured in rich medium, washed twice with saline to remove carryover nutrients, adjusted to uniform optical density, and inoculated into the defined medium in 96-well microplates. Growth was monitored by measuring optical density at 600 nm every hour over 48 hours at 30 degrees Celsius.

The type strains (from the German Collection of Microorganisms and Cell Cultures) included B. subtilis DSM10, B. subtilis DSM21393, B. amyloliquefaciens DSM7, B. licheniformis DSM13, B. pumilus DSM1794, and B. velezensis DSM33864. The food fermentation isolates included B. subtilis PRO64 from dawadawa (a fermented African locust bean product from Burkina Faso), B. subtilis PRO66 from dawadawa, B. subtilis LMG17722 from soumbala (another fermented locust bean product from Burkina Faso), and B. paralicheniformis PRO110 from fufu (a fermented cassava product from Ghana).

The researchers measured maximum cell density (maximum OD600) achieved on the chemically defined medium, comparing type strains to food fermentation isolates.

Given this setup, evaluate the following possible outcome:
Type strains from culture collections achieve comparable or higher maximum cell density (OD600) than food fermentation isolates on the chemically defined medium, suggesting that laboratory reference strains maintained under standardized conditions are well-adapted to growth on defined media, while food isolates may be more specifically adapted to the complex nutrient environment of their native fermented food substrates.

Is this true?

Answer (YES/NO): NO